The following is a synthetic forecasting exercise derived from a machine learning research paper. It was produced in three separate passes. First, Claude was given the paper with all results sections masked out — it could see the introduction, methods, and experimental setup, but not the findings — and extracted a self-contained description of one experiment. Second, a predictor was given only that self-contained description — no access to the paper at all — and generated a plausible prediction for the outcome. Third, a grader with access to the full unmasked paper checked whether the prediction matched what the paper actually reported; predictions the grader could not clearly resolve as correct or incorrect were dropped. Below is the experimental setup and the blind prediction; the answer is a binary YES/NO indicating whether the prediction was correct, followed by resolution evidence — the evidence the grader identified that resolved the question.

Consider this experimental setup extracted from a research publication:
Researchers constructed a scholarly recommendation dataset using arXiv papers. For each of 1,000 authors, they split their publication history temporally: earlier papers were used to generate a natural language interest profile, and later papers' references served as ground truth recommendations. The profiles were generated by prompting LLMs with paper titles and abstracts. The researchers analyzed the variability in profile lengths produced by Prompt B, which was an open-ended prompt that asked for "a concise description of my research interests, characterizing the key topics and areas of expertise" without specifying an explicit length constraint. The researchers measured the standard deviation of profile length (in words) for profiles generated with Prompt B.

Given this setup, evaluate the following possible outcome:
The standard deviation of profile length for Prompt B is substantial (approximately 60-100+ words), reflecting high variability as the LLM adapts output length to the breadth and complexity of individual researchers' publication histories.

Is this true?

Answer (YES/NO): YES